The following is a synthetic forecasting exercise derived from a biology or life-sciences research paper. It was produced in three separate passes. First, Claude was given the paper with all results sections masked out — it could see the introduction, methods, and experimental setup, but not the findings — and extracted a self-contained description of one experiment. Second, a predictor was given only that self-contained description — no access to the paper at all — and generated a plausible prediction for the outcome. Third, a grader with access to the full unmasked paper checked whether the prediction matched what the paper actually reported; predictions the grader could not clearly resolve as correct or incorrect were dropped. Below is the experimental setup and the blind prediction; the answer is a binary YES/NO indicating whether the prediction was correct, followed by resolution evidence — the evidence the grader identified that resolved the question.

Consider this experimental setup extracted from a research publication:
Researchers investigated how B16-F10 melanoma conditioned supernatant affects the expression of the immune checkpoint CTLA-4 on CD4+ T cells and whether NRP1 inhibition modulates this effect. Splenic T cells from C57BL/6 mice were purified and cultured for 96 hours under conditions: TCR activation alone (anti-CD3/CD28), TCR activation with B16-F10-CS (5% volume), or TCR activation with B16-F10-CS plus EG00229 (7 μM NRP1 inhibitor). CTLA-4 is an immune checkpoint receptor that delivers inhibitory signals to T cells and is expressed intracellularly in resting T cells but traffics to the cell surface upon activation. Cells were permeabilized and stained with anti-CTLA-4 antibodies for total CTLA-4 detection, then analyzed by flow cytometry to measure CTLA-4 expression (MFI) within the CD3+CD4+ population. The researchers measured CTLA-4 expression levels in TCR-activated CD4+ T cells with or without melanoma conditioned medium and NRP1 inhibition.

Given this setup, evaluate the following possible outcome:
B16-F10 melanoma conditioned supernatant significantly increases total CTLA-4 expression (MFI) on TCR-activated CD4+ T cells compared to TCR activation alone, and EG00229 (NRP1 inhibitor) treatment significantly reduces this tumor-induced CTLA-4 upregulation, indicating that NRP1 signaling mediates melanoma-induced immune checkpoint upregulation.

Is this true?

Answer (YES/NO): NO